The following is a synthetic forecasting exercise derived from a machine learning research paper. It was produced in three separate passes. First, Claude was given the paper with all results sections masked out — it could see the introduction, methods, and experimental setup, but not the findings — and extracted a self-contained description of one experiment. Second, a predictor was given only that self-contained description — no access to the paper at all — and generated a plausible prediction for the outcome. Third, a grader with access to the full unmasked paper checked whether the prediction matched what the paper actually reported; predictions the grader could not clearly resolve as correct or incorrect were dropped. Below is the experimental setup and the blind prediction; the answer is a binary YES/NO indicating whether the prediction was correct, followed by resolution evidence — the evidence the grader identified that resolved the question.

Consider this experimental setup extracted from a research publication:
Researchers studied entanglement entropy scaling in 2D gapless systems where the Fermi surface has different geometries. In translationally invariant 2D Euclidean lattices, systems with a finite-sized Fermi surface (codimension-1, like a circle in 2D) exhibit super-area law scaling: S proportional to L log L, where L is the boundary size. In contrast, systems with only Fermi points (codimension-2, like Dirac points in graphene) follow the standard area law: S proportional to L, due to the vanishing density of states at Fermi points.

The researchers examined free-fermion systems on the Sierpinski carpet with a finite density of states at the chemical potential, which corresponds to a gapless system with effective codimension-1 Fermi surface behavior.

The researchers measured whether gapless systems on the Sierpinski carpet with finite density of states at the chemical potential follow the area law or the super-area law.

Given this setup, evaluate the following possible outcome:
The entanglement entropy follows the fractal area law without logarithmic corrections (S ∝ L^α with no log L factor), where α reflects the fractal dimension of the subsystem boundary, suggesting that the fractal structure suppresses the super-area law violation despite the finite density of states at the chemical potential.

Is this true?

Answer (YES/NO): NO